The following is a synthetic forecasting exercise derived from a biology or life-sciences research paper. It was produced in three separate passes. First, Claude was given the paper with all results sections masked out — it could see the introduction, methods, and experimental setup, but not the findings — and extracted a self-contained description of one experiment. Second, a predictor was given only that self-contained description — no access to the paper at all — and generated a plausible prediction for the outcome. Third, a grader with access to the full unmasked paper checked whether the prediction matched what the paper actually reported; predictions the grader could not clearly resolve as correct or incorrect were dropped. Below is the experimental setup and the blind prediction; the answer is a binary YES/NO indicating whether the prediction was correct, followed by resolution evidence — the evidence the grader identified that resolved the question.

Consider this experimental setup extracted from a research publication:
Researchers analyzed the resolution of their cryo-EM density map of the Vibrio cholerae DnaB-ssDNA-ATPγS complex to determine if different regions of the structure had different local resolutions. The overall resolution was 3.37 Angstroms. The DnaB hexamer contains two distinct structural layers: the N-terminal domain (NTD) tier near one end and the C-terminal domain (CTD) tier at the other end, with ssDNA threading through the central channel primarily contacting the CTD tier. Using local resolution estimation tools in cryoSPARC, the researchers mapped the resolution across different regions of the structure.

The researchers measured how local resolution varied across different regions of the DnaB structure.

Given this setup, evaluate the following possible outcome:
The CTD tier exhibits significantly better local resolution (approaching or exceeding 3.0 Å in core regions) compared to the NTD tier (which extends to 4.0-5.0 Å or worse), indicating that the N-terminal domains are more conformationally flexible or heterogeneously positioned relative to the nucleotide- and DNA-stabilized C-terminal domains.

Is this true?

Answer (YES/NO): YES